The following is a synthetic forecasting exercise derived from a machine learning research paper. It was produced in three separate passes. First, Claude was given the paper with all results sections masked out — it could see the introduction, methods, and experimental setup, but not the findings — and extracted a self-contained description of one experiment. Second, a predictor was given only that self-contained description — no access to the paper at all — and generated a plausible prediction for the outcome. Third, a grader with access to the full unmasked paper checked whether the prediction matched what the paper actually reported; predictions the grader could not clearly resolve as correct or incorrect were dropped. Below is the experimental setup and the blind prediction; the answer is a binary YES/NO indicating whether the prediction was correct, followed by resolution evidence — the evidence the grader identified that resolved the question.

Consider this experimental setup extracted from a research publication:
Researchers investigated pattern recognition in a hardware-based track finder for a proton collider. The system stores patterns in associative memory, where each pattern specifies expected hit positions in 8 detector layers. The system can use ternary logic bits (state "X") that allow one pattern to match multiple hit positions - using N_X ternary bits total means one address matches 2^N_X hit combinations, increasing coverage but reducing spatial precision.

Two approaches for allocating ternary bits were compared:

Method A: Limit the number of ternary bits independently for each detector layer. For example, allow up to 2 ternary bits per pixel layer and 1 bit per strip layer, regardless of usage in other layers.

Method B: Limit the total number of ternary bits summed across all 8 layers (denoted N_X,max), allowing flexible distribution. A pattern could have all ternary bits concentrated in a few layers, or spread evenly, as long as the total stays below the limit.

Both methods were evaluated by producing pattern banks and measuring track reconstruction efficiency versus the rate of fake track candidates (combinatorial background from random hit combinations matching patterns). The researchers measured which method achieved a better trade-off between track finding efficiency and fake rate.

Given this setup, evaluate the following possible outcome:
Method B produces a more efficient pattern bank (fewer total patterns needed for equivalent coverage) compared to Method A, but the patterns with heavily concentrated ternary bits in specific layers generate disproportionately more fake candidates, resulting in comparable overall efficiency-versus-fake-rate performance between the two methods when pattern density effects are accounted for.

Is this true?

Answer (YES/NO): NO